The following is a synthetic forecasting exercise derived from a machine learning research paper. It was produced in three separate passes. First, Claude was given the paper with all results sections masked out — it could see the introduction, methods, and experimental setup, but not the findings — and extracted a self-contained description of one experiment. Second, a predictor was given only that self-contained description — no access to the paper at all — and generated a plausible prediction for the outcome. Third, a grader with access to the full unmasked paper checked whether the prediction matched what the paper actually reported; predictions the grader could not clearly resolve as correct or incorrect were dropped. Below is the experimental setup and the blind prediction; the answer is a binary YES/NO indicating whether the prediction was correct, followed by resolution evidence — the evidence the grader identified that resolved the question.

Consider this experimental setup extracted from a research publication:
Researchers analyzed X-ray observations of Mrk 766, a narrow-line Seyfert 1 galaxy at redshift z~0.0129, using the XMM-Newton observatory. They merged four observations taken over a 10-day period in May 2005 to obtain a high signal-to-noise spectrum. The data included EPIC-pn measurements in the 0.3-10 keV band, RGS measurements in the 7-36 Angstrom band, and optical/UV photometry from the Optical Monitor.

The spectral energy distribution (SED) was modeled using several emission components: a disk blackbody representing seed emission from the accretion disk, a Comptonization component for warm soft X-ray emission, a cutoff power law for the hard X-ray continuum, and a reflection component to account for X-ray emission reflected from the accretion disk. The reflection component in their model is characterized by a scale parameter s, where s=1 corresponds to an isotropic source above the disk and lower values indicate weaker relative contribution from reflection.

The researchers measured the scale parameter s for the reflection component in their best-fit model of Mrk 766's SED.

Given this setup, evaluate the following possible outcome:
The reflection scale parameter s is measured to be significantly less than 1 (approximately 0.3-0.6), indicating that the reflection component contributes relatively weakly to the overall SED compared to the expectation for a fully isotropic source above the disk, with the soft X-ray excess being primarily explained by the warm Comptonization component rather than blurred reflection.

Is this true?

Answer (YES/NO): NO